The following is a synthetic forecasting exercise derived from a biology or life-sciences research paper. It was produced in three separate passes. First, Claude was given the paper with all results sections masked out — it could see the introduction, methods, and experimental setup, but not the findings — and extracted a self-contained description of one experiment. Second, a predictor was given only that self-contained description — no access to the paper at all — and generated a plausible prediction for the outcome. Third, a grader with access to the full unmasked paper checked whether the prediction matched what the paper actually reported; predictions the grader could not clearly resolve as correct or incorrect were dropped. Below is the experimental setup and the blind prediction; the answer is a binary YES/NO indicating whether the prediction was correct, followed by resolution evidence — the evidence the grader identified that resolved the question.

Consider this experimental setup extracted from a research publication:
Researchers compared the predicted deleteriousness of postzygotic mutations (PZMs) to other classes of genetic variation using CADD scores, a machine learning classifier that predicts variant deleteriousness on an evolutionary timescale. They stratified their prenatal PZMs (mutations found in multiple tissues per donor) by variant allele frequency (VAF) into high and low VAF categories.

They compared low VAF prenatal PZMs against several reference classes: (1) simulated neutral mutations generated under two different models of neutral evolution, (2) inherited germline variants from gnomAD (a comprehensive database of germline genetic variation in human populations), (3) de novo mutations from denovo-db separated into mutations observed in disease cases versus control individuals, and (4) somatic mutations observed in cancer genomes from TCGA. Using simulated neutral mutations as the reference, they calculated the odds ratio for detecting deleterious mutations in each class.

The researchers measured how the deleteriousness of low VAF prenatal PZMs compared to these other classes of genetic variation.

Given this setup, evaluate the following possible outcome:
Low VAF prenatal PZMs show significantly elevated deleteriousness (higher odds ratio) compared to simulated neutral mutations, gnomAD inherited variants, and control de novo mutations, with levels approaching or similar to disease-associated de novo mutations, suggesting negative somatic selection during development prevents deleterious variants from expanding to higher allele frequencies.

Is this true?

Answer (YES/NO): NO